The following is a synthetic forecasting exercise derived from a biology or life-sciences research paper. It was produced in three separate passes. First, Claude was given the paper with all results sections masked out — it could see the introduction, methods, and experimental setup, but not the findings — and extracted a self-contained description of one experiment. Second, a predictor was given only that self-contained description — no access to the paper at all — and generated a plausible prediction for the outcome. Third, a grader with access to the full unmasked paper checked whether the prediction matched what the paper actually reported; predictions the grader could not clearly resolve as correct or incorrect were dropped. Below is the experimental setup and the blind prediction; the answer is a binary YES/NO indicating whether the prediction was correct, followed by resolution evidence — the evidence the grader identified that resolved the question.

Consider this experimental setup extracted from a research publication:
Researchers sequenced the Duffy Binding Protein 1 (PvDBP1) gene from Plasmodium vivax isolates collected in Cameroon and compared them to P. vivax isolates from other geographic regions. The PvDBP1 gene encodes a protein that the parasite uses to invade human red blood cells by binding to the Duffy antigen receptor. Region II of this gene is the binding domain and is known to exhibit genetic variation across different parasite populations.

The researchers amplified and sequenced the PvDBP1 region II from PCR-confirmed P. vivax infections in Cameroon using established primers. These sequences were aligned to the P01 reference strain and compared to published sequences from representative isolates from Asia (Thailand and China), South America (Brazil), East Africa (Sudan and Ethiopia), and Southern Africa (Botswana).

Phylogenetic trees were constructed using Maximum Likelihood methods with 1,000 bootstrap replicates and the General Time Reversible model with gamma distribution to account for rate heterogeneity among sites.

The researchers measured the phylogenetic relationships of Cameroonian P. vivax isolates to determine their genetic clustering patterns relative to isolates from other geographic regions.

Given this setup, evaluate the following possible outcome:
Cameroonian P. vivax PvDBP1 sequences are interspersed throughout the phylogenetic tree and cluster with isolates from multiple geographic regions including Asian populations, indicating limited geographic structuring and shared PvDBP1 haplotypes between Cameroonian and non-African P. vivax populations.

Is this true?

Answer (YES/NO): NO